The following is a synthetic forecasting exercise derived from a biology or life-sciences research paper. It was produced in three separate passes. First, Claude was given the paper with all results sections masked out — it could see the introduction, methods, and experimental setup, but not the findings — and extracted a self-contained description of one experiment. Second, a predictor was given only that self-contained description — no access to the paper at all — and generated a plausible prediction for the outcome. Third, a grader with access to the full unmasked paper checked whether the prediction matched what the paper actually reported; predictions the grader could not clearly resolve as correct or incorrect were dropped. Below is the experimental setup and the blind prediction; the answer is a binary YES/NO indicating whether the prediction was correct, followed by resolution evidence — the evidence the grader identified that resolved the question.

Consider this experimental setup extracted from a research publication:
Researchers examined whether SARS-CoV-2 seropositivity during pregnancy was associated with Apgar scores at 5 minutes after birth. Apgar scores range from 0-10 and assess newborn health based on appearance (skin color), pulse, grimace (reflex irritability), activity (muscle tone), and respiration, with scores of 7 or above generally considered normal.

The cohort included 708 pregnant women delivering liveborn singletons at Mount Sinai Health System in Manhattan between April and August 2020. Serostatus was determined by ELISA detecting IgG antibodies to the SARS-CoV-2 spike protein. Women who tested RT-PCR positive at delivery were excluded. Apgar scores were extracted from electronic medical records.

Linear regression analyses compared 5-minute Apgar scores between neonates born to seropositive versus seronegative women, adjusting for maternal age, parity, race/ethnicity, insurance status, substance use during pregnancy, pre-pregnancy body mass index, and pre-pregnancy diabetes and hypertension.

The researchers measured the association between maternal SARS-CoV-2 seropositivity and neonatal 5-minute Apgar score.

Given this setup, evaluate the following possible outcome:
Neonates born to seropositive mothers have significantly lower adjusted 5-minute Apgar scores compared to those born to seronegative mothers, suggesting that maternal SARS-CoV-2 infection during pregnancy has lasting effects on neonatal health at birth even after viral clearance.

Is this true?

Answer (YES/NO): NO